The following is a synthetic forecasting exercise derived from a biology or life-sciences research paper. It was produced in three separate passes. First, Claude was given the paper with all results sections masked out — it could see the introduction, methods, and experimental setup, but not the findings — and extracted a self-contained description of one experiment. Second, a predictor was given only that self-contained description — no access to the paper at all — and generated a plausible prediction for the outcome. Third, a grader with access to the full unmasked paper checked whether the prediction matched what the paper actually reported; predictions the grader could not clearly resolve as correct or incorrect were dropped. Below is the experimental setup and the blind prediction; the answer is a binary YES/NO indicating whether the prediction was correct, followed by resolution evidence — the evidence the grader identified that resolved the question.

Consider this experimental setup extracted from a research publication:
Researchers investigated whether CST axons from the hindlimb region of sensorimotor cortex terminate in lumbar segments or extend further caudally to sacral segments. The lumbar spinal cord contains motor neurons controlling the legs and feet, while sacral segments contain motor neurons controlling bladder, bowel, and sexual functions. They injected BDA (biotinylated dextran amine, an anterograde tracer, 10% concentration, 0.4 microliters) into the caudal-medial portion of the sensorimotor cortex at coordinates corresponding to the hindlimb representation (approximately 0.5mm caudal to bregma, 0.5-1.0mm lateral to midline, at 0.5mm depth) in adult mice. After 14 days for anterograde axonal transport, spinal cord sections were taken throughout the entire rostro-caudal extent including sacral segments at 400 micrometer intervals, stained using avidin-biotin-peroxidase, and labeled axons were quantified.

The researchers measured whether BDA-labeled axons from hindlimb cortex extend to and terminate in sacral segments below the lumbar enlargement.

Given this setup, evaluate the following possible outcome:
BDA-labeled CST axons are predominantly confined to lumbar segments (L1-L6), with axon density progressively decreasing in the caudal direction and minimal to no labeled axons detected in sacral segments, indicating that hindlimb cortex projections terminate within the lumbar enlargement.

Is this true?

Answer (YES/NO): NO